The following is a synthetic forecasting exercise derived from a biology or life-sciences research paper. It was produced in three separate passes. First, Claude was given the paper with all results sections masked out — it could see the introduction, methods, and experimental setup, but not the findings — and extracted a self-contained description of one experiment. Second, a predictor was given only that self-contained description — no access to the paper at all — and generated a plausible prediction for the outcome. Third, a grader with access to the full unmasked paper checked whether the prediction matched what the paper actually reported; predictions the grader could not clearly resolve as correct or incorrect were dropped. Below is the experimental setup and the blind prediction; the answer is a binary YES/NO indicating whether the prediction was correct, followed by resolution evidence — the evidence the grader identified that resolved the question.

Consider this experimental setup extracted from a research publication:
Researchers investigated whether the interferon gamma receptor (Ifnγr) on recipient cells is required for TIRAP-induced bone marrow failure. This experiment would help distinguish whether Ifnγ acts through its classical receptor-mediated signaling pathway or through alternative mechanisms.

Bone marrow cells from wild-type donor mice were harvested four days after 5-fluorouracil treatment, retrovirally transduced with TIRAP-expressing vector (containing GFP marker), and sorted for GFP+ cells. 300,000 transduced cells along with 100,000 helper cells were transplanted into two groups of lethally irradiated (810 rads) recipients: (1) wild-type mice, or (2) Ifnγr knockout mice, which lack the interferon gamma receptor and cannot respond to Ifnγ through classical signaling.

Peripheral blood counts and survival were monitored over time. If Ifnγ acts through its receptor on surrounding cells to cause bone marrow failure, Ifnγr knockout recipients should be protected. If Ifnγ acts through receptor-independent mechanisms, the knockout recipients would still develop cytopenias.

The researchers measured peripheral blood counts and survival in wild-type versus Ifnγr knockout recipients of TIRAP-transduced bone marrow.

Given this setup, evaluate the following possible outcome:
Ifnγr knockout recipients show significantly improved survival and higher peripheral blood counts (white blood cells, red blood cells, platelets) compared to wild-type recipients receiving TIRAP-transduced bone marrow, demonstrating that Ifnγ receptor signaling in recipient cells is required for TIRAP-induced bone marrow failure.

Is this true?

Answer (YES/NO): NO